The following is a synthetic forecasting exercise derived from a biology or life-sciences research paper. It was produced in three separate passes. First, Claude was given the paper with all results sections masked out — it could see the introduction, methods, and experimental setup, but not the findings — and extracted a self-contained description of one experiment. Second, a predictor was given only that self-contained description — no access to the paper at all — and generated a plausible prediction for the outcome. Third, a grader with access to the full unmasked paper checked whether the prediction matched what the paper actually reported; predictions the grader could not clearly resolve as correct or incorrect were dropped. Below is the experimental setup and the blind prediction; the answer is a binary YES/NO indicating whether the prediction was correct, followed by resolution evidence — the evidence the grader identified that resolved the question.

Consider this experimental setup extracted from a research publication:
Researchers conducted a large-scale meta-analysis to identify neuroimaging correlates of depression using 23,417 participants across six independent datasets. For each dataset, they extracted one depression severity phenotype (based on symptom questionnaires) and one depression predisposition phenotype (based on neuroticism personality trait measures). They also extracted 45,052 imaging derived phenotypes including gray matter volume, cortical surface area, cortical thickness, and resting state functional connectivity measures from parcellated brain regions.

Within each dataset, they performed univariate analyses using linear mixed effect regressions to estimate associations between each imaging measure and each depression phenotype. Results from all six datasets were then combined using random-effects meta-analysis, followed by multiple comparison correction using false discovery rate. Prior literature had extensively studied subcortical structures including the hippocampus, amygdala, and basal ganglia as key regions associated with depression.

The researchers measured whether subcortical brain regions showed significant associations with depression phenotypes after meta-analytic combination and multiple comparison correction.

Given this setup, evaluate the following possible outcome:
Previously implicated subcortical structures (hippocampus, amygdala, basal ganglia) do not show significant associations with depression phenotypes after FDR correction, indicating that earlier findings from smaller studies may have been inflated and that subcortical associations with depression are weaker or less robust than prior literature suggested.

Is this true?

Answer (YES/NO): YES